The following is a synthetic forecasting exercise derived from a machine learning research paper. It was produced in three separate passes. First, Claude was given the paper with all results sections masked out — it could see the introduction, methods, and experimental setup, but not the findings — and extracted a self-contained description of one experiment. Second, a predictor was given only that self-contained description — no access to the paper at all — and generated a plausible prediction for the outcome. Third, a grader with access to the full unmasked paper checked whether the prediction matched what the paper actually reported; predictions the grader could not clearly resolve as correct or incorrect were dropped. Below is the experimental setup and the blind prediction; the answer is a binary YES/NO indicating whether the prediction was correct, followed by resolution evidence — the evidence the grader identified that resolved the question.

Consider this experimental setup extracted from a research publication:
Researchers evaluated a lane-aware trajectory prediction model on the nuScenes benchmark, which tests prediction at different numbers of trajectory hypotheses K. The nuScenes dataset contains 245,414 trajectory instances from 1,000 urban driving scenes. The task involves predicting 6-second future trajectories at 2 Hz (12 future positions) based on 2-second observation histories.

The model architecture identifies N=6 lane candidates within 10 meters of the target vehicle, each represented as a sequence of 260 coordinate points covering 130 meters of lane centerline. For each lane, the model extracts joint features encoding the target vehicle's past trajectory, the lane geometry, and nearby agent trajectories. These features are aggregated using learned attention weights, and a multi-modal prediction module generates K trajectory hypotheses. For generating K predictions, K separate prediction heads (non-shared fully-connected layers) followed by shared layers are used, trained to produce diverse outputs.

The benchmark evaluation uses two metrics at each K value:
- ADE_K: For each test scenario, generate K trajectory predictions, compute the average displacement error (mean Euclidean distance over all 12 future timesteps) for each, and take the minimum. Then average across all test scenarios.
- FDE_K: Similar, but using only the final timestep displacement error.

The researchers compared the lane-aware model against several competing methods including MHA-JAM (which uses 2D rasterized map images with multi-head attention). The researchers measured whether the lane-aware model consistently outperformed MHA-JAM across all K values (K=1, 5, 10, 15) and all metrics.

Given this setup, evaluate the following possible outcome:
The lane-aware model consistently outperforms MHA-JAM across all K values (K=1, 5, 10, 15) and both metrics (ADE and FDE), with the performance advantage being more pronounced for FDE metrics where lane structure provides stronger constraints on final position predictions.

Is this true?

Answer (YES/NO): NO